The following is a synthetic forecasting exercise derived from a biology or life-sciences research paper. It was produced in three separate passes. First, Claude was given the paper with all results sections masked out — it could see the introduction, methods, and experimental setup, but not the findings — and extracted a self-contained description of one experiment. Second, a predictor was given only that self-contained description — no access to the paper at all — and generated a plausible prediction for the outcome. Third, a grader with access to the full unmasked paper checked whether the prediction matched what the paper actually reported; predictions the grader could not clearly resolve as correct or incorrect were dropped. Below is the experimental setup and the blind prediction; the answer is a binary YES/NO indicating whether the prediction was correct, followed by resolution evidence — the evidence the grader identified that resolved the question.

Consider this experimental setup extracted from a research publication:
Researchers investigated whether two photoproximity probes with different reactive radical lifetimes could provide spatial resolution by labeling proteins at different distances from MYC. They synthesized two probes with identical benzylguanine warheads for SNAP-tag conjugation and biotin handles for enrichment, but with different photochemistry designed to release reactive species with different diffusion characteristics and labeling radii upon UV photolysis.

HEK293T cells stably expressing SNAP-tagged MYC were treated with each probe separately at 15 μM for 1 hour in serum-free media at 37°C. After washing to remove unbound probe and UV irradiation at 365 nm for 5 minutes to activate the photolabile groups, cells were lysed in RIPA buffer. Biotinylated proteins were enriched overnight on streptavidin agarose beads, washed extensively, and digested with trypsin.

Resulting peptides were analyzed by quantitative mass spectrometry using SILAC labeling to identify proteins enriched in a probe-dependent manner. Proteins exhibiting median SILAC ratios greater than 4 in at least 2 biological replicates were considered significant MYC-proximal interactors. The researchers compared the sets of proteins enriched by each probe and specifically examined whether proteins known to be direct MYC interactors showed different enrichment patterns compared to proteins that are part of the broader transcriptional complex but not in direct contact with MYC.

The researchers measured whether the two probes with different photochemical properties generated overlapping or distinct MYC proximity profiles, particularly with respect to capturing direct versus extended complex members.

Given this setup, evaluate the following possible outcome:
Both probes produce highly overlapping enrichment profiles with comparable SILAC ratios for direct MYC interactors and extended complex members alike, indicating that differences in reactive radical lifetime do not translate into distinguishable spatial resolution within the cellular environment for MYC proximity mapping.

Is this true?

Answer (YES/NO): NO